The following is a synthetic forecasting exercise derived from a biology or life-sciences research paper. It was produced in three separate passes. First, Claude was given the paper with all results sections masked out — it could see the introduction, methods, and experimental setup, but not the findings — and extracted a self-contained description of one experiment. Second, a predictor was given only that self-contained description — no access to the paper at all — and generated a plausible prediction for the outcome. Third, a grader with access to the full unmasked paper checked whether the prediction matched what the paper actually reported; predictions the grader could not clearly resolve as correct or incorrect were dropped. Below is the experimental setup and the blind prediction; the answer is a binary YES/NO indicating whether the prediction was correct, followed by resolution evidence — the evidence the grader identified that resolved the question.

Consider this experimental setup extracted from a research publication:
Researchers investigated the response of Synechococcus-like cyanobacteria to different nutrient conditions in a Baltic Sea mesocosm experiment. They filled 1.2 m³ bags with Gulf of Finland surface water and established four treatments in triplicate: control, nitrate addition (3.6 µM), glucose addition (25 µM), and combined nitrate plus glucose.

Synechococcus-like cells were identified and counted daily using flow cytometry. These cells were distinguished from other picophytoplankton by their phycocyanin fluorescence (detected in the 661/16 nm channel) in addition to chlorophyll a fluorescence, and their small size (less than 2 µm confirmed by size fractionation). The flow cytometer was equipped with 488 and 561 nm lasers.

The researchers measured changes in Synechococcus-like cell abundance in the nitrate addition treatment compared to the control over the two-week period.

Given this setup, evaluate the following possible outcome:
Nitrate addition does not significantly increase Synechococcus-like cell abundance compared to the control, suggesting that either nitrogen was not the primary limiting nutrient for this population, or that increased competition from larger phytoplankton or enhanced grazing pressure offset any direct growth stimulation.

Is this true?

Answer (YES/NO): YES